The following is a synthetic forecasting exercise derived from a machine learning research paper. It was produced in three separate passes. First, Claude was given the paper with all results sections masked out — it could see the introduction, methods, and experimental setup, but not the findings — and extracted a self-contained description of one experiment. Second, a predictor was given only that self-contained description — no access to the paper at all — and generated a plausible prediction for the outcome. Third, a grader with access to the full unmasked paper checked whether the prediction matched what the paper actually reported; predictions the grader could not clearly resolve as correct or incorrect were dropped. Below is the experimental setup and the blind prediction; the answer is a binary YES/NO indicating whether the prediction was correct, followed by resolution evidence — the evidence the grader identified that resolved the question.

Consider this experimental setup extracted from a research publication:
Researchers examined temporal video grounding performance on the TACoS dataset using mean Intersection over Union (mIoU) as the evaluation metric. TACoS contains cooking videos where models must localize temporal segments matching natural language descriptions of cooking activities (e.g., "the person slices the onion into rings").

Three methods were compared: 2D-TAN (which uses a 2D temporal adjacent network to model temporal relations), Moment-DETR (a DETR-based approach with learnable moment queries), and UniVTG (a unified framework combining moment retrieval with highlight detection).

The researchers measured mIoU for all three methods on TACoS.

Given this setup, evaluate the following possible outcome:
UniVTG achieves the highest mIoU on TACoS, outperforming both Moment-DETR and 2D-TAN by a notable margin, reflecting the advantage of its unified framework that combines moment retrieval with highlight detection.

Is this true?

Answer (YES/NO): YES